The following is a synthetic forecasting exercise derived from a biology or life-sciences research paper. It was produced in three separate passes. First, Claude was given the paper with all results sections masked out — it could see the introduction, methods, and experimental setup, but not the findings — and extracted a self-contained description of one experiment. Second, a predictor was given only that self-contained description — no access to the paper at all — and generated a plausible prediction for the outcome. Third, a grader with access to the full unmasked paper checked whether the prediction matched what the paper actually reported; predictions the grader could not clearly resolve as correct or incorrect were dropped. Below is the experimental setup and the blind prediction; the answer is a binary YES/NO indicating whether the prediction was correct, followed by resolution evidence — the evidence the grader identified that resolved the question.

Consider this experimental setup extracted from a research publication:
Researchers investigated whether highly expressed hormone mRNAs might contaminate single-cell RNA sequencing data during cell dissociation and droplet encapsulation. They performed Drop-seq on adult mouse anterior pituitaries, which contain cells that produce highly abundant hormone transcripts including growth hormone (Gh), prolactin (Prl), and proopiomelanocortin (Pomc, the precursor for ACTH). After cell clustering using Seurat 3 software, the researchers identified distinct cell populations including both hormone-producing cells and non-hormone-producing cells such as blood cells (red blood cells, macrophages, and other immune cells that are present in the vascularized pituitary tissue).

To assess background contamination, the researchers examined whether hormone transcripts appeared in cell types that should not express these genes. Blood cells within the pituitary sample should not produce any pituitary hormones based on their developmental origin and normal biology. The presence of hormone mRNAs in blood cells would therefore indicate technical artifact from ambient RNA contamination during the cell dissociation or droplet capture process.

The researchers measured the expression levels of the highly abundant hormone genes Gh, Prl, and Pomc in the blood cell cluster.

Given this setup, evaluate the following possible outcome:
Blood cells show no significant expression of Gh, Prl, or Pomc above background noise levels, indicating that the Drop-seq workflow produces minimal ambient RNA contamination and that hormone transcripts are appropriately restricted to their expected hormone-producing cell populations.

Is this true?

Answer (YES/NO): NO